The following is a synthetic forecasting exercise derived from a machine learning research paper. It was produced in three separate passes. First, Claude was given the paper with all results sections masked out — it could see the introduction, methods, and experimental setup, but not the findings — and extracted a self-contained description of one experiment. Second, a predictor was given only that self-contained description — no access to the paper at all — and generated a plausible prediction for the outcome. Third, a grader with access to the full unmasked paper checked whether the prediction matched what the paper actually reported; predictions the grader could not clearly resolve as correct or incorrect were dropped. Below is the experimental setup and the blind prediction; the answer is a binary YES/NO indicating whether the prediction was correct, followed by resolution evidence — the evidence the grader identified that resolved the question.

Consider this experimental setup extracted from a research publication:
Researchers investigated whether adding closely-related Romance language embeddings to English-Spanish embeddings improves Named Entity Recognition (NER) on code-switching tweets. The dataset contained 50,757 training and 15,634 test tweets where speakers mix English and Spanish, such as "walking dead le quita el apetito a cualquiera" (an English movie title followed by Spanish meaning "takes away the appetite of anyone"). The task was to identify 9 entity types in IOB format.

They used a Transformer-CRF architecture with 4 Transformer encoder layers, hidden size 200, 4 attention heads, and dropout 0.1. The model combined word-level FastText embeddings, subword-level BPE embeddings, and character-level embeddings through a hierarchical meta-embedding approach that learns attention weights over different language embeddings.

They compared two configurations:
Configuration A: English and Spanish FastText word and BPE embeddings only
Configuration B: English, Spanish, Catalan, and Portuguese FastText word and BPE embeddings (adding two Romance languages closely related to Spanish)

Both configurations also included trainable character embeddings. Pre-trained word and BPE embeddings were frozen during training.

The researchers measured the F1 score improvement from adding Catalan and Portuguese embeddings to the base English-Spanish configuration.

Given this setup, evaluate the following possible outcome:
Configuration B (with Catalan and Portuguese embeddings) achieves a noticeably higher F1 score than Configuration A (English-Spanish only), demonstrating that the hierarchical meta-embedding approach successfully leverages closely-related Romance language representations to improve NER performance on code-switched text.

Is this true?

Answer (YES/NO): YES